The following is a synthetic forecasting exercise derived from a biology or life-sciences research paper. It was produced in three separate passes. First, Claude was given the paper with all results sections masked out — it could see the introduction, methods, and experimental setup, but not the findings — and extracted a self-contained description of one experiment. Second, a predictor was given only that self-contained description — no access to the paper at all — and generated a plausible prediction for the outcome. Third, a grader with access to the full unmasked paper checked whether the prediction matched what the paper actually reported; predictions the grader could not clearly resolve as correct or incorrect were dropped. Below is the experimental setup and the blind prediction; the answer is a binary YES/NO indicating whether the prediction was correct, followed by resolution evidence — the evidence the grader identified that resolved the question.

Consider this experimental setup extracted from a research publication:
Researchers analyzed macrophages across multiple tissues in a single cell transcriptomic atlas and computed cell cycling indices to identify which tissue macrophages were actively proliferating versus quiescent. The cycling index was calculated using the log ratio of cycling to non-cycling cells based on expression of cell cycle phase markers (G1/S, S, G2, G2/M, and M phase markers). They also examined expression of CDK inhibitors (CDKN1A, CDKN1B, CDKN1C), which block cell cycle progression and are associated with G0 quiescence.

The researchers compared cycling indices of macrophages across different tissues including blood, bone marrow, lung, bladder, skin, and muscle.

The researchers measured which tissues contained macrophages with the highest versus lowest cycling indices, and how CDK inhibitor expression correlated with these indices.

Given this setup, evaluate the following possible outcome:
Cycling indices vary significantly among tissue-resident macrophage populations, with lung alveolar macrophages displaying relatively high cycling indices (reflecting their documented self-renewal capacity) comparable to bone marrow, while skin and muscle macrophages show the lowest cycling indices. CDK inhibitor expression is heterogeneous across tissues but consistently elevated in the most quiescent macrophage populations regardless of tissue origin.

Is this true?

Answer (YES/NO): YES